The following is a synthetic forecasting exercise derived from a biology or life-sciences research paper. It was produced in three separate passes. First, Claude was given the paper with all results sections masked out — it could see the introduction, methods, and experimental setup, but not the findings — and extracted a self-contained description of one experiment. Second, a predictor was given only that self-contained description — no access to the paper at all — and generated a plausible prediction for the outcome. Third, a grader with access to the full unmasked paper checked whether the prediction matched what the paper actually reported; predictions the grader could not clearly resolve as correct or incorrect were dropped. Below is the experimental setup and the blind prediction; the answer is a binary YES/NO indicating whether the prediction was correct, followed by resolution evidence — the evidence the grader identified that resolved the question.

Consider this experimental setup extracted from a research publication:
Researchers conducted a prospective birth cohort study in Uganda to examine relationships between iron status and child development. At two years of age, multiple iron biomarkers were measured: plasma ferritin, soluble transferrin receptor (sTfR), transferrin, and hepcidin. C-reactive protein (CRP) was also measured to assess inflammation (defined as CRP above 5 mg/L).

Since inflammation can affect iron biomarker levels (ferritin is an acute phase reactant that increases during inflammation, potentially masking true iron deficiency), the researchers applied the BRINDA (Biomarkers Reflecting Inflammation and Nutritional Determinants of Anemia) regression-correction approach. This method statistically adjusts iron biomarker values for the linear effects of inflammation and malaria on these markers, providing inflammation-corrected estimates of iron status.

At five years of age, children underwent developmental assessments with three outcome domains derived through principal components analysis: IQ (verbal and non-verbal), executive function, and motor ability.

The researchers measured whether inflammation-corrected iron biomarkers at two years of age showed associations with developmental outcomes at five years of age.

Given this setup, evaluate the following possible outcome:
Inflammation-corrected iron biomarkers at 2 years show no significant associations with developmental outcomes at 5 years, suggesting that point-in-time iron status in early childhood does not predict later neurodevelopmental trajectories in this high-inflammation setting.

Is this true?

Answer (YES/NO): YES